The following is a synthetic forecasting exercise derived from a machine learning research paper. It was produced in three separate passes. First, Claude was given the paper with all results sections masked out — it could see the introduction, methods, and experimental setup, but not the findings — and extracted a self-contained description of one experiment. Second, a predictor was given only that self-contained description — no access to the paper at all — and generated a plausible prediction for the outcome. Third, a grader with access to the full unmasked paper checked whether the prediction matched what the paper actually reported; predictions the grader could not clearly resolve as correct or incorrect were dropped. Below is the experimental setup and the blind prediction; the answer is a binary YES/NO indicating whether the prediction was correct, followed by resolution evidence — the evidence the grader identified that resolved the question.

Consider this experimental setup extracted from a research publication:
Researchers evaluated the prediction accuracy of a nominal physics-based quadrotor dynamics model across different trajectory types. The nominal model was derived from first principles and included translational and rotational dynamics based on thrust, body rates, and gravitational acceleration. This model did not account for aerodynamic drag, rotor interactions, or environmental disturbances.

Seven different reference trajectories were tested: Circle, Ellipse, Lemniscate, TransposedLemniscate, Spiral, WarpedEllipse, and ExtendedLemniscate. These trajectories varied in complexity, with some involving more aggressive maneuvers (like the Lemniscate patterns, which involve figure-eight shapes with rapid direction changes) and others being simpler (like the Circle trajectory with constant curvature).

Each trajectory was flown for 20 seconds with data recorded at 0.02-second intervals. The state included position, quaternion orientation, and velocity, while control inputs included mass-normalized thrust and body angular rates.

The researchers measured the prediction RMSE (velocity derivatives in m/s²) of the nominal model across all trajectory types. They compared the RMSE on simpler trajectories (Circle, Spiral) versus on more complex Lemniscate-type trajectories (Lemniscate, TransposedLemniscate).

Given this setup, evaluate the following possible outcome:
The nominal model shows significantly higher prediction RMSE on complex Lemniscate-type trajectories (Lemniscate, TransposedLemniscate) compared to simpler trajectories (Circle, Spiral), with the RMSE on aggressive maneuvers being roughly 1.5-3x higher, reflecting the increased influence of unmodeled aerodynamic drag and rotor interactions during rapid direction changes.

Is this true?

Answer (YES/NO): NO